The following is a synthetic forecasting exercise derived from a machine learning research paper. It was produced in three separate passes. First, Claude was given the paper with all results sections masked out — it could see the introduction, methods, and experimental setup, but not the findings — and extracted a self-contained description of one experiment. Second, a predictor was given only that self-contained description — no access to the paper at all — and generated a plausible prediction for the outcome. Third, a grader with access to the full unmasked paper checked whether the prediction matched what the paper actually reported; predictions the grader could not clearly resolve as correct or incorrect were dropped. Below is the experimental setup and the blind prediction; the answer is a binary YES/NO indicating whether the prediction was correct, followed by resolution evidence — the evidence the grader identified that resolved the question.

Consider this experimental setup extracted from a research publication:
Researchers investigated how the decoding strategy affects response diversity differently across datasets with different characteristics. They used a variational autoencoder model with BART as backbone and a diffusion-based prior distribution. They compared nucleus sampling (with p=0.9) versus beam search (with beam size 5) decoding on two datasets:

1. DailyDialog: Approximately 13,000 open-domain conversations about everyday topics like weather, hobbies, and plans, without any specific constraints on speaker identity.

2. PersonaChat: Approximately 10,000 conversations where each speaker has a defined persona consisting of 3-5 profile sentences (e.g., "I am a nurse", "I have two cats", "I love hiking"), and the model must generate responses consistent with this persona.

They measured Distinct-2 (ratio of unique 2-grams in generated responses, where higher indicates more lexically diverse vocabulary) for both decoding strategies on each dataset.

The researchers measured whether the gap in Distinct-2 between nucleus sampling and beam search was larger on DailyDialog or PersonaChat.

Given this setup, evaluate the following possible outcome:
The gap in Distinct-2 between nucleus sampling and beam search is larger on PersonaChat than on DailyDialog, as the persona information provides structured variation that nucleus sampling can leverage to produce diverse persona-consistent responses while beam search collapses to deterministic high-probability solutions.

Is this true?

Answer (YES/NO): YES